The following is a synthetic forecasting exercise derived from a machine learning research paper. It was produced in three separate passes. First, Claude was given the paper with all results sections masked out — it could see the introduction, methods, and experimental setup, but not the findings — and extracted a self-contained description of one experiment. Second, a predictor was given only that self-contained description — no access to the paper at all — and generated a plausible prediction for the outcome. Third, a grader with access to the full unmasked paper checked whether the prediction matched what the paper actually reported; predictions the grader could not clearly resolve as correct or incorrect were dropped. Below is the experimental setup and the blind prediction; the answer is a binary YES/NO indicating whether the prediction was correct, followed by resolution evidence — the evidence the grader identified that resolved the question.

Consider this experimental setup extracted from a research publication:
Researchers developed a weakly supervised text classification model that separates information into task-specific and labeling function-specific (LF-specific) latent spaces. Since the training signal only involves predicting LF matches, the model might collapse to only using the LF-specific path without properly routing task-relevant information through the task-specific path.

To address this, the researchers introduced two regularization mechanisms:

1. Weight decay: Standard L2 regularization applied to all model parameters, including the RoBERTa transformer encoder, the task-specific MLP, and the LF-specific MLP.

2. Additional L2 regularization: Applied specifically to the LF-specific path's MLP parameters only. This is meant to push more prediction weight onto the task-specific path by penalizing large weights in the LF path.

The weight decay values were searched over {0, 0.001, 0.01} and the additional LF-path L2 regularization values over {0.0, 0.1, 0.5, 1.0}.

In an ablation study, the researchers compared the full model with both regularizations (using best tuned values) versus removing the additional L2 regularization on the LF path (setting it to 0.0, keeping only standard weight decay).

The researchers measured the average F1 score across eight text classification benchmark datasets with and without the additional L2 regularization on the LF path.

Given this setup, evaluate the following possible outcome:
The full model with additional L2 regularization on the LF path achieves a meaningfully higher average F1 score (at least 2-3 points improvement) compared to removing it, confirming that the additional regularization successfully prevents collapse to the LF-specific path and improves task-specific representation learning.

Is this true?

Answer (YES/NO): NO